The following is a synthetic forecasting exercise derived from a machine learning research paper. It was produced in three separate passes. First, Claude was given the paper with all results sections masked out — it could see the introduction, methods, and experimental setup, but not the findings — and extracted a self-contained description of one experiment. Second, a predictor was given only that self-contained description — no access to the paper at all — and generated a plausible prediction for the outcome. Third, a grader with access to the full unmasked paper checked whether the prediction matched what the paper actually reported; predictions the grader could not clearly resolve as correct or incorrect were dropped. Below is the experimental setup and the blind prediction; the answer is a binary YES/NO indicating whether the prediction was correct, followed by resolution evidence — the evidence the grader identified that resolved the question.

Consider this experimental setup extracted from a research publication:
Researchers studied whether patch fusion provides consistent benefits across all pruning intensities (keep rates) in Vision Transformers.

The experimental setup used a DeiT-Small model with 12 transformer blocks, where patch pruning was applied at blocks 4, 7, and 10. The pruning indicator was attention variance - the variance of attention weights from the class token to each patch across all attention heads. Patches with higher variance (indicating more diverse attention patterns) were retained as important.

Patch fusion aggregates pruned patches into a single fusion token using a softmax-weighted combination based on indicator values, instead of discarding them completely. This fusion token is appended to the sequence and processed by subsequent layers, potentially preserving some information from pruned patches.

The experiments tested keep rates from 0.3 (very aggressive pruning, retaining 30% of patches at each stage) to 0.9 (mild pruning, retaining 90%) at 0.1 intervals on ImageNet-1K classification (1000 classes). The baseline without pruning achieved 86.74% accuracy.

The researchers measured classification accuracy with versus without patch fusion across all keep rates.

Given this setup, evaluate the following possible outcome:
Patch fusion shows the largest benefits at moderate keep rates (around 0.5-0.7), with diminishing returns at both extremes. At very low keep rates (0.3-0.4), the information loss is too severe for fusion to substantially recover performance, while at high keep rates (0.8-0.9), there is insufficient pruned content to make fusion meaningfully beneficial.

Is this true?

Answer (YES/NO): YES